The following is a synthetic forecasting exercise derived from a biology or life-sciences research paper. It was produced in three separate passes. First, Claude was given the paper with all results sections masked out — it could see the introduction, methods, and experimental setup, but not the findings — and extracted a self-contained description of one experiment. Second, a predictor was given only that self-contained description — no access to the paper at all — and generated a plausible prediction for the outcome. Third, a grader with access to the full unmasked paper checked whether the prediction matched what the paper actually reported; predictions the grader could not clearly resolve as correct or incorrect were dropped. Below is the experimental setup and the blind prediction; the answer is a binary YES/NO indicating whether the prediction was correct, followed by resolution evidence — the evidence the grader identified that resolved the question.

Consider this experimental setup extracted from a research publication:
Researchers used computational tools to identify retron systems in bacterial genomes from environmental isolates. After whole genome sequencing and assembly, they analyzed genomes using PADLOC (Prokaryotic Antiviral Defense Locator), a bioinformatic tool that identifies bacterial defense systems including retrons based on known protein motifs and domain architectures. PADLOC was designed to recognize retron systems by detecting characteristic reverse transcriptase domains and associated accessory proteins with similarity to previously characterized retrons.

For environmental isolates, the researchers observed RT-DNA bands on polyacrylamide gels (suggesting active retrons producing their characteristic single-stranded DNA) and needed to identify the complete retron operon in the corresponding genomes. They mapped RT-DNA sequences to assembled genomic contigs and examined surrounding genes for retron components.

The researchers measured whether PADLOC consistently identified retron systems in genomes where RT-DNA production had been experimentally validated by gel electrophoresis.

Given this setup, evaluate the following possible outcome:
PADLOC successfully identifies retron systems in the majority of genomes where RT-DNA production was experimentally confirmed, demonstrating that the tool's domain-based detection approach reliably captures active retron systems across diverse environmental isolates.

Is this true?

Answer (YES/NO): YES